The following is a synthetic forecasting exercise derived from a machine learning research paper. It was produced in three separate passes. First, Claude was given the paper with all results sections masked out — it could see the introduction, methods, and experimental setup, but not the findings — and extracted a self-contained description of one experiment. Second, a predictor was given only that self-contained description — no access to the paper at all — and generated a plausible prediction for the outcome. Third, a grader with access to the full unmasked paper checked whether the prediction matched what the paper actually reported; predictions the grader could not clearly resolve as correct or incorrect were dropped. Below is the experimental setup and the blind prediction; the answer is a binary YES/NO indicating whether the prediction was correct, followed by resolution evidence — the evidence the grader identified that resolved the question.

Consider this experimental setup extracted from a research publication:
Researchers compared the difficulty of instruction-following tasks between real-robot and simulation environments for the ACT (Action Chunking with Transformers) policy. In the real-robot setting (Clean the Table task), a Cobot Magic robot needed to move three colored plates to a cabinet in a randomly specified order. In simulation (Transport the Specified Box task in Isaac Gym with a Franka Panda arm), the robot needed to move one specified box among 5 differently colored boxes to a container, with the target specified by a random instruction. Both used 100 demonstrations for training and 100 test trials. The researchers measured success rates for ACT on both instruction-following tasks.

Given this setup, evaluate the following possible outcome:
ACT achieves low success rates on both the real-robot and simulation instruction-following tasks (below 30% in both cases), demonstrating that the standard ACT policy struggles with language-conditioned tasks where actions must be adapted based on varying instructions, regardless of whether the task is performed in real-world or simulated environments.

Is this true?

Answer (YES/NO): YES